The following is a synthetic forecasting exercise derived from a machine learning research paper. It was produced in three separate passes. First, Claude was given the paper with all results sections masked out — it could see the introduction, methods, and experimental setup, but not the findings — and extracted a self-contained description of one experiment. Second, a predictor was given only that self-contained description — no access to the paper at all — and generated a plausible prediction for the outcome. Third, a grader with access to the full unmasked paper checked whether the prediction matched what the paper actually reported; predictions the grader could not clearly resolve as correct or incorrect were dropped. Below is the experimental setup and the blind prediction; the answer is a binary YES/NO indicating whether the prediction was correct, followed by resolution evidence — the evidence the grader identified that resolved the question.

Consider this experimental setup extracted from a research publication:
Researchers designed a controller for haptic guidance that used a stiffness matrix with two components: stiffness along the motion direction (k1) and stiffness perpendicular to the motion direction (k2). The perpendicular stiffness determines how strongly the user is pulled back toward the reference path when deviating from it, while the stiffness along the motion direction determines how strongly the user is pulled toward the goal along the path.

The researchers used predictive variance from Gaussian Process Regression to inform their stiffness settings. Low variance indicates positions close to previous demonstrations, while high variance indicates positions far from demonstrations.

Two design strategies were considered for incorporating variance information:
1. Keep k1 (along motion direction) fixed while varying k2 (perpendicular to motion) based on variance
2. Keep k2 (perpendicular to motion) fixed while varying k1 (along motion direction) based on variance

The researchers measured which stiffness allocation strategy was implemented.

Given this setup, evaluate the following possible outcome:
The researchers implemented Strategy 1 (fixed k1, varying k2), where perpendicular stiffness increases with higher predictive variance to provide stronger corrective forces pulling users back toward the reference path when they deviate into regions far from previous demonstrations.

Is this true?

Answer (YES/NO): NO